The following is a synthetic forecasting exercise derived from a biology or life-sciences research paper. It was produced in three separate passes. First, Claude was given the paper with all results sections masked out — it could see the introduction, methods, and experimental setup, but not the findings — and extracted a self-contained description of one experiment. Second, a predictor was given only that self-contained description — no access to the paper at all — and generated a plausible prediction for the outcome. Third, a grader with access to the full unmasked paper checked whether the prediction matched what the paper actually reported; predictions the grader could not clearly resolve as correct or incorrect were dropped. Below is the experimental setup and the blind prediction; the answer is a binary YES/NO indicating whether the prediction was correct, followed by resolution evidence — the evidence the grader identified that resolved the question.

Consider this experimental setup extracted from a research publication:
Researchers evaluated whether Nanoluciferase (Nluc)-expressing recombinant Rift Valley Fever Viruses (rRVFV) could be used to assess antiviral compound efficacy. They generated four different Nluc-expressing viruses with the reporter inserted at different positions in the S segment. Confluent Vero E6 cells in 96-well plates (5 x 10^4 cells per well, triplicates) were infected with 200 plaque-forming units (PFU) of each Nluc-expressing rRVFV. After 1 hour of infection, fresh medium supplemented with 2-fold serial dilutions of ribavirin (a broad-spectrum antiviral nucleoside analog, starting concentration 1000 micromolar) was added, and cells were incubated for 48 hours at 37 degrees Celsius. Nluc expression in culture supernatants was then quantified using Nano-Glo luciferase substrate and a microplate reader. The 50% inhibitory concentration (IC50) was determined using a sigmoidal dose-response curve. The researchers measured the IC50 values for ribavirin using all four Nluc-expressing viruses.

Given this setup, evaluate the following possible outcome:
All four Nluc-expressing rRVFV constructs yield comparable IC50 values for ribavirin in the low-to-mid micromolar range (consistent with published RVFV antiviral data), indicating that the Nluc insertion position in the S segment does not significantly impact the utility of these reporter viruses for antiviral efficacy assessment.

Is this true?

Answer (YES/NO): NO